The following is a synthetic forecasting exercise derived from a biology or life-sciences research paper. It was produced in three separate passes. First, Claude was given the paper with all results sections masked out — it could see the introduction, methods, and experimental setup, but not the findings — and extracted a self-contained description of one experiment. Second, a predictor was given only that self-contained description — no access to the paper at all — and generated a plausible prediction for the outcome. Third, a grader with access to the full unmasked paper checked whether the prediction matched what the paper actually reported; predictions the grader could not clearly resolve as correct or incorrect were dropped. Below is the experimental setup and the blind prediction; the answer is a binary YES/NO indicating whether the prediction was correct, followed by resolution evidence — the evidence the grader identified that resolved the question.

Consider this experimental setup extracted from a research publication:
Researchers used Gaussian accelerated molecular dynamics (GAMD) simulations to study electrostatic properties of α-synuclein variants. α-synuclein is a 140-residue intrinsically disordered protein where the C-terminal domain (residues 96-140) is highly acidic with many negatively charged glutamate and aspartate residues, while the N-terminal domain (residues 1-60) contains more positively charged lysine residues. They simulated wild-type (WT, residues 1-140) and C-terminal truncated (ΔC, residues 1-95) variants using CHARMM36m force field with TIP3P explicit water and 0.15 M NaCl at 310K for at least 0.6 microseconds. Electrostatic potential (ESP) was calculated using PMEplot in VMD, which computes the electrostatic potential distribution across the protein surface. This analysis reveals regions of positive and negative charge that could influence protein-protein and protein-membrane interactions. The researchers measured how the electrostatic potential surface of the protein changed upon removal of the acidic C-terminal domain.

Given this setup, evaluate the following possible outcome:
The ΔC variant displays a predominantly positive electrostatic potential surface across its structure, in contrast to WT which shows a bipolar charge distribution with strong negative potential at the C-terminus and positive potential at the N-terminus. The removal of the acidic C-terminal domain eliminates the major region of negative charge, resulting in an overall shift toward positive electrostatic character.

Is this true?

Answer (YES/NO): YES